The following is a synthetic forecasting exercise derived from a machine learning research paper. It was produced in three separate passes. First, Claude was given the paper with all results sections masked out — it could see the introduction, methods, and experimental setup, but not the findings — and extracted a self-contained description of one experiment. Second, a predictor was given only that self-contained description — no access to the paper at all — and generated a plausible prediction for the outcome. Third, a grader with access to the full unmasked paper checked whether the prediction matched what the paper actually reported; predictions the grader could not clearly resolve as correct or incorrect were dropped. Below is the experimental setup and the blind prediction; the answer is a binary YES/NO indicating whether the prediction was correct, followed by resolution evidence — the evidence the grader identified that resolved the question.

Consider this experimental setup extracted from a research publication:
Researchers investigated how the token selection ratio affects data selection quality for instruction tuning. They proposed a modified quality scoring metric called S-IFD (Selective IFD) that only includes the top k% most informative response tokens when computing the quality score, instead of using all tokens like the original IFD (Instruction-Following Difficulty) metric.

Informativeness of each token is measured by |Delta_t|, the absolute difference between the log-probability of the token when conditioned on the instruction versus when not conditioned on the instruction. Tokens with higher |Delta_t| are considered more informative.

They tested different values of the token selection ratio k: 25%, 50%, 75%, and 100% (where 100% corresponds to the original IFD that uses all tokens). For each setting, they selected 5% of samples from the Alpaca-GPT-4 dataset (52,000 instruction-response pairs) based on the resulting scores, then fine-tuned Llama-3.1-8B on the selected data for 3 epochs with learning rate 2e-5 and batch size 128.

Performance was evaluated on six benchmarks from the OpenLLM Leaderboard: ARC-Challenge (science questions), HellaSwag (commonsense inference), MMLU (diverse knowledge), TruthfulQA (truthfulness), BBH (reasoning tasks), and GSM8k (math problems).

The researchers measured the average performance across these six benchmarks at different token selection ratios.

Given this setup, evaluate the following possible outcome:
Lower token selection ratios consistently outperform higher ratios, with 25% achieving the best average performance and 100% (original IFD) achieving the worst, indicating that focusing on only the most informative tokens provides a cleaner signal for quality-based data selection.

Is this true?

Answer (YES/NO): NO